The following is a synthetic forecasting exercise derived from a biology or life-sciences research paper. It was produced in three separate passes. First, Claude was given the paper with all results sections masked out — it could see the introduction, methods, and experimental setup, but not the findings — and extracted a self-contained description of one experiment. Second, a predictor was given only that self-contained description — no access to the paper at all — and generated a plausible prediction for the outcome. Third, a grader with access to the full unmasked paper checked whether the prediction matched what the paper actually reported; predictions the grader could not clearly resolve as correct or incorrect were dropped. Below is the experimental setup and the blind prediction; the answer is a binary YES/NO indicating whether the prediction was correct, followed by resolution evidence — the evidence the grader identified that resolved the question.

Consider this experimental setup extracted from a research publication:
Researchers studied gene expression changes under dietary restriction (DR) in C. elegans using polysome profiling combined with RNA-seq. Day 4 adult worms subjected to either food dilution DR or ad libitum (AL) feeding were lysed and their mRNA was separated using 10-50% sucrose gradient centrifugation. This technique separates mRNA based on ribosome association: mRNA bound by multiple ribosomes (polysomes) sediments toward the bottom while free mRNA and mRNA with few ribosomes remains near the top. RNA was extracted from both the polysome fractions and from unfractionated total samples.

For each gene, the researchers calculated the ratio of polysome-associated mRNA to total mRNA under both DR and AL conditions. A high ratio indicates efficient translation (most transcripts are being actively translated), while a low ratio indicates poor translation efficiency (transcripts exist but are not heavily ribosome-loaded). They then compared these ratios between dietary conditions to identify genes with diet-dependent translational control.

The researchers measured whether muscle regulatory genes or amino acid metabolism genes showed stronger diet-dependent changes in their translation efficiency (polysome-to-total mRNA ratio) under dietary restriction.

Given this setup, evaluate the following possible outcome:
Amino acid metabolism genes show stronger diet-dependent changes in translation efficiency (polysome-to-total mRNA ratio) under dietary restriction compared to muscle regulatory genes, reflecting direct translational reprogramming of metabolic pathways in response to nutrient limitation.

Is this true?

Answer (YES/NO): YES